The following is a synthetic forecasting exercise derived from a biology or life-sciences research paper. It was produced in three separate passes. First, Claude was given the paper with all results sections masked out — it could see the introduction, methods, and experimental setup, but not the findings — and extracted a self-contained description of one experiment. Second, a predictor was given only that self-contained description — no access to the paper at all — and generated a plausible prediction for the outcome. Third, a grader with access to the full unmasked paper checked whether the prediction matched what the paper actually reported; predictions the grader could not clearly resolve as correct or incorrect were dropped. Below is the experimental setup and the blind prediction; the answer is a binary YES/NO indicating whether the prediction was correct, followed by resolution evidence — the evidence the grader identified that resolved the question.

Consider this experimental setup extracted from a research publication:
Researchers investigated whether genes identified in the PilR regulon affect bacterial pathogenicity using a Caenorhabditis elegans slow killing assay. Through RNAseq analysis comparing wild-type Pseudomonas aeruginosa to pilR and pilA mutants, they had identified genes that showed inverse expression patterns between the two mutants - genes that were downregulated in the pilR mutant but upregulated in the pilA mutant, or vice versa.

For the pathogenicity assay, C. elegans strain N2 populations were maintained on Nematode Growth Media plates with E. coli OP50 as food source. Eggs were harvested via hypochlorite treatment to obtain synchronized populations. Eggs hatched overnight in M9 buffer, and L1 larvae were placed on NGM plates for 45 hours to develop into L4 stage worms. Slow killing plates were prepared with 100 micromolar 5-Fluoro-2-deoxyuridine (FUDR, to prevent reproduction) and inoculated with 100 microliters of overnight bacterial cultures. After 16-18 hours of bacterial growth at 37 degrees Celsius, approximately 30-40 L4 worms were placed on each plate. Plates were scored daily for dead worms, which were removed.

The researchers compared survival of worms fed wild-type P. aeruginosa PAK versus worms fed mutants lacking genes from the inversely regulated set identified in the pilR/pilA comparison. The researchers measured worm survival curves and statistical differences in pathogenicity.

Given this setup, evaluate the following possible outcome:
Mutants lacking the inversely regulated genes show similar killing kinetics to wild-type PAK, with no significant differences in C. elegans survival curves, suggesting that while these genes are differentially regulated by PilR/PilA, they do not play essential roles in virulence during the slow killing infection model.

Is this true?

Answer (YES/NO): NO